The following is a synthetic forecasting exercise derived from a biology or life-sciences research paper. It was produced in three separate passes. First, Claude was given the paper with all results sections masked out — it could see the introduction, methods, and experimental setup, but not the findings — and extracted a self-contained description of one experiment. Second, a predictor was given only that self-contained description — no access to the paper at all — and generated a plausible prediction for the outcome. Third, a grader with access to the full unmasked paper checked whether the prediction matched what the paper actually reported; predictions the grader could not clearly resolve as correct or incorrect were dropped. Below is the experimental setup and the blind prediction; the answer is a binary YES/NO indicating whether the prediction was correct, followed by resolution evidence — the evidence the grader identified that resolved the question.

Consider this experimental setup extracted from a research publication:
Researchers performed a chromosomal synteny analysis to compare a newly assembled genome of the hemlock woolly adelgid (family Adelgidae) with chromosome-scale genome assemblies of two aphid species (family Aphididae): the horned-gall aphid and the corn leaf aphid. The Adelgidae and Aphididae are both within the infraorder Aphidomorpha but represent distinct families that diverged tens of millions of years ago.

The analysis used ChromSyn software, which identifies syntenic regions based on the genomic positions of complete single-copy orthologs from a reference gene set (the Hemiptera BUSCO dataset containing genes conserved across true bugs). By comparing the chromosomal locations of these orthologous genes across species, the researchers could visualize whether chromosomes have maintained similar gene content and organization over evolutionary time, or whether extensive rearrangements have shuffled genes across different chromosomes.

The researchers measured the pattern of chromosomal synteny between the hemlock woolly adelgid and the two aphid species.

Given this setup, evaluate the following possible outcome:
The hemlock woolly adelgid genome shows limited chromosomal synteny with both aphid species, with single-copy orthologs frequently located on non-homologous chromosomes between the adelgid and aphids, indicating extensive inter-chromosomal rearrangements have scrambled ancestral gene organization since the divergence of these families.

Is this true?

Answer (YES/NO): NO